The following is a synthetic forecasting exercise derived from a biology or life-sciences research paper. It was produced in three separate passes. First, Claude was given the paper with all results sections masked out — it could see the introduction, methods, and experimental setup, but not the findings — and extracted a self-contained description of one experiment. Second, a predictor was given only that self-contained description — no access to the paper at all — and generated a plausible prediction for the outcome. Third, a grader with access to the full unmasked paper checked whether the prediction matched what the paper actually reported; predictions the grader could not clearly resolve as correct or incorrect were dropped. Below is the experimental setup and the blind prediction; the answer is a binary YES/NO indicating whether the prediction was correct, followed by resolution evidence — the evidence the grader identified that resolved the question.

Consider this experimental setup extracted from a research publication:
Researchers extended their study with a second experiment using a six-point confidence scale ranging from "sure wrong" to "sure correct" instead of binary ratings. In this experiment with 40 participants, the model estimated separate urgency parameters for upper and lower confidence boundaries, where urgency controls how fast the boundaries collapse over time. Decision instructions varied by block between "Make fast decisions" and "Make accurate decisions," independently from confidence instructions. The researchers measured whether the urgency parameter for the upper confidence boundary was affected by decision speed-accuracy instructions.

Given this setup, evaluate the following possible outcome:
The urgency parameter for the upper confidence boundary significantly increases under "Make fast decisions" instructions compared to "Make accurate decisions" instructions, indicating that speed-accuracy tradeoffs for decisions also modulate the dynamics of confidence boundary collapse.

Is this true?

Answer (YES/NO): YES